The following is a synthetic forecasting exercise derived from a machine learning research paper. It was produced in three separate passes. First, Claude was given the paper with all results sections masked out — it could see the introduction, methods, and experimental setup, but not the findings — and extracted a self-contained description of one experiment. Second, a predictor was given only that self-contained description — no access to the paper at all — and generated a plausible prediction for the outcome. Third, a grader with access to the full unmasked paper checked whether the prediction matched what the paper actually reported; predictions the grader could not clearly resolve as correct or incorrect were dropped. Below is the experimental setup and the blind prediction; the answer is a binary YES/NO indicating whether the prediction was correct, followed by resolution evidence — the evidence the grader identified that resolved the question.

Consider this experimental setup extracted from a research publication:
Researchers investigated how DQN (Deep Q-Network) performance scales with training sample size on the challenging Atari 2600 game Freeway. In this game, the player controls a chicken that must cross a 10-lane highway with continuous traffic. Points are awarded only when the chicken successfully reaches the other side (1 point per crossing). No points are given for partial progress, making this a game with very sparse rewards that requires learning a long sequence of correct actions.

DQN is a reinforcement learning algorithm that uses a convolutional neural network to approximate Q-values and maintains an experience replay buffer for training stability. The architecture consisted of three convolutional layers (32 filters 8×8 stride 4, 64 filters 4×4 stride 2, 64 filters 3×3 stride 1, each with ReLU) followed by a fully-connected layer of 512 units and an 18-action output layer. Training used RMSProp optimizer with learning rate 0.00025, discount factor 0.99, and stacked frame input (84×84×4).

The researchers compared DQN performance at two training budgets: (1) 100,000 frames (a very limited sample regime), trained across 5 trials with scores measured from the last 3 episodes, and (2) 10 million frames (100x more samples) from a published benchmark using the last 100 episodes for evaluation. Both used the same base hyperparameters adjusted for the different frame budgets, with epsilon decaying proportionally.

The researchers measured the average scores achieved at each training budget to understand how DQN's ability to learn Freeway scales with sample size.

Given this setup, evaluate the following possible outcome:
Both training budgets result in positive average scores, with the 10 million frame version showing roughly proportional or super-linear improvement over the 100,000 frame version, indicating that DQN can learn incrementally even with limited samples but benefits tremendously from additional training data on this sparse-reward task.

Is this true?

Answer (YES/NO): NO